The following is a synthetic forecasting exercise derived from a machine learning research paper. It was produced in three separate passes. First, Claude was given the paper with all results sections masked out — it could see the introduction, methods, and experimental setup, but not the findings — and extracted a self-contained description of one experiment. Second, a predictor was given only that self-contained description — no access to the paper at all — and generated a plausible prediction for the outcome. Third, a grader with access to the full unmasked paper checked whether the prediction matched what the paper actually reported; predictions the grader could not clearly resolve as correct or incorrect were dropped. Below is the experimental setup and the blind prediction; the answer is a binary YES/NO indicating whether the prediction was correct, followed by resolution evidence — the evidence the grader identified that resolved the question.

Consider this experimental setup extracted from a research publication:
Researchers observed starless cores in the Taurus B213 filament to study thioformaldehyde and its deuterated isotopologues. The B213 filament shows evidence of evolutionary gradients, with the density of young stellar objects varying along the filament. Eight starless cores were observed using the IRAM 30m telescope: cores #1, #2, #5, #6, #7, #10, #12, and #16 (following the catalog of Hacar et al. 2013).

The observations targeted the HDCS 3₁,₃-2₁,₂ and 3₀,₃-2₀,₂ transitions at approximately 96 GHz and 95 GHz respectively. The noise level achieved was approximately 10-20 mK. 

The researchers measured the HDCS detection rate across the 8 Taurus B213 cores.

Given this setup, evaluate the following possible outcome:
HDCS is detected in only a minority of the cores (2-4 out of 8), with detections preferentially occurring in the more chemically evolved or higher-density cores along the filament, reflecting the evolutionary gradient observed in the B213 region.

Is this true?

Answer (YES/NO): NO